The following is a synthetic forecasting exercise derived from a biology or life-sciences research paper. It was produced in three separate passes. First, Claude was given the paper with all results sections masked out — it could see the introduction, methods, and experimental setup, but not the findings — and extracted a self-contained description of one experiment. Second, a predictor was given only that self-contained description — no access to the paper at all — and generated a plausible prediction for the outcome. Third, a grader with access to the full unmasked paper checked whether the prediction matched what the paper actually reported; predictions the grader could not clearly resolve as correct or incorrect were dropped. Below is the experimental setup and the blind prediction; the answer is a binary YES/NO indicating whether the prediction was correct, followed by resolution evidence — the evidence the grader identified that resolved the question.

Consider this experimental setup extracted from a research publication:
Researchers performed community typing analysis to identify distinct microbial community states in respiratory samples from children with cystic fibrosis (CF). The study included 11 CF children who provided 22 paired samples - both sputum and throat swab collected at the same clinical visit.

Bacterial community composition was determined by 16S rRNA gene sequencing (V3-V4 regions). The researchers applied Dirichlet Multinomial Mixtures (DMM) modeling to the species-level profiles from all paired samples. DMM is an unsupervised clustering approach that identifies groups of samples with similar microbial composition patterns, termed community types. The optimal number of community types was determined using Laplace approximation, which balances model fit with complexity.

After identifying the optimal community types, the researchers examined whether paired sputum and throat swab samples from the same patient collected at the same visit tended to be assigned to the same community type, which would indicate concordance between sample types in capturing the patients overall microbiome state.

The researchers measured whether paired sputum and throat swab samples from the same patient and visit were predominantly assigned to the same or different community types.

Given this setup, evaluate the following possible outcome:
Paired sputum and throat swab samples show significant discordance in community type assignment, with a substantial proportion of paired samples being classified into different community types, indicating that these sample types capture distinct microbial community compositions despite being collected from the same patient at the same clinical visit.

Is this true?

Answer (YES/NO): NO